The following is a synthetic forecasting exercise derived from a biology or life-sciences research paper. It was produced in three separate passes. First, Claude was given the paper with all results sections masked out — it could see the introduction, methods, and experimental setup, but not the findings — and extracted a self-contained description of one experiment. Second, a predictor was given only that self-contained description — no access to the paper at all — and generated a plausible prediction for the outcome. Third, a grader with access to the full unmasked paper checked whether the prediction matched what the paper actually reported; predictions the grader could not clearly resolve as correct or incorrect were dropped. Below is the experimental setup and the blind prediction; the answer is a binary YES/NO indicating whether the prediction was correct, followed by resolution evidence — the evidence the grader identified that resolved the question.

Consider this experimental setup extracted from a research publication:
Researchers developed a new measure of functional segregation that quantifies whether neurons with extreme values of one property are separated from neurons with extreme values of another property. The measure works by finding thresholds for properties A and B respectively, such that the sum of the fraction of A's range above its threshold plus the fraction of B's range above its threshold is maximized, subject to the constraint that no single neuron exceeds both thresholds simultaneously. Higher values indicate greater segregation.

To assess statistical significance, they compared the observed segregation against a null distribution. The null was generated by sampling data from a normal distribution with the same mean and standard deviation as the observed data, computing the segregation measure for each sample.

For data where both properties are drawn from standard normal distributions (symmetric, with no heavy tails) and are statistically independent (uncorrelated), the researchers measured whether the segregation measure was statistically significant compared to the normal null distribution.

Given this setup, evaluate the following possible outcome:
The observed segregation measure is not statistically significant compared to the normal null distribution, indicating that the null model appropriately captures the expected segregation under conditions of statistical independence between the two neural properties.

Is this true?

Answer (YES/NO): YES